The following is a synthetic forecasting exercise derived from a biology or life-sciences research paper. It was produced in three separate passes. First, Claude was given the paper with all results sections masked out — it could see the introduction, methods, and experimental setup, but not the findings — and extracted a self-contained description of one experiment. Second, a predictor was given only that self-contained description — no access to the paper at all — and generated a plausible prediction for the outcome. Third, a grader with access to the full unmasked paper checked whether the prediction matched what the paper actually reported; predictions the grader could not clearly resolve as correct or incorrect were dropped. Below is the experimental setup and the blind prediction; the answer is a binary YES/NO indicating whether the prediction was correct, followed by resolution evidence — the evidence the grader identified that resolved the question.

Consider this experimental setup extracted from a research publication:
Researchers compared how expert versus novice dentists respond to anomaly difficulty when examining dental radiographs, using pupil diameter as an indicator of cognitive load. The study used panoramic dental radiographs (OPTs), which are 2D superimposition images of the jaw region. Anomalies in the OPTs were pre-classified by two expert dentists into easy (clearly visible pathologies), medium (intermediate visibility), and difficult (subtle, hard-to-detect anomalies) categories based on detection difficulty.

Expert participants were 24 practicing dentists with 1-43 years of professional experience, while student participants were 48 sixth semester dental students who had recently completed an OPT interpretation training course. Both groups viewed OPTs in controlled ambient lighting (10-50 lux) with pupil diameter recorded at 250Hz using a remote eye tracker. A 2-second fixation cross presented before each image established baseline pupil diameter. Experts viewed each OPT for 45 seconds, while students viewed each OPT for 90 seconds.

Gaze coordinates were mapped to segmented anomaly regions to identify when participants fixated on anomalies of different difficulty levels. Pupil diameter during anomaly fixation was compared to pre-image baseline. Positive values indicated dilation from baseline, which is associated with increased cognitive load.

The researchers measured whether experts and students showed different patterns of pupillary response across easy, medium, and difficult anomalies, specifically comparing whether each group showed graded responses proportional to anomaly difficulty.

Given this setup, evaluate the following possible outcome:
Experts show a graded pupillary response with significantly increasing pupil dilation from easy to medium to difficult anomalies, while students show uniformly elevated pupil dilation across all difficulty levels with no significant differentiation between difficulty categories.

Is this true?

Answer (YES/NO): YES